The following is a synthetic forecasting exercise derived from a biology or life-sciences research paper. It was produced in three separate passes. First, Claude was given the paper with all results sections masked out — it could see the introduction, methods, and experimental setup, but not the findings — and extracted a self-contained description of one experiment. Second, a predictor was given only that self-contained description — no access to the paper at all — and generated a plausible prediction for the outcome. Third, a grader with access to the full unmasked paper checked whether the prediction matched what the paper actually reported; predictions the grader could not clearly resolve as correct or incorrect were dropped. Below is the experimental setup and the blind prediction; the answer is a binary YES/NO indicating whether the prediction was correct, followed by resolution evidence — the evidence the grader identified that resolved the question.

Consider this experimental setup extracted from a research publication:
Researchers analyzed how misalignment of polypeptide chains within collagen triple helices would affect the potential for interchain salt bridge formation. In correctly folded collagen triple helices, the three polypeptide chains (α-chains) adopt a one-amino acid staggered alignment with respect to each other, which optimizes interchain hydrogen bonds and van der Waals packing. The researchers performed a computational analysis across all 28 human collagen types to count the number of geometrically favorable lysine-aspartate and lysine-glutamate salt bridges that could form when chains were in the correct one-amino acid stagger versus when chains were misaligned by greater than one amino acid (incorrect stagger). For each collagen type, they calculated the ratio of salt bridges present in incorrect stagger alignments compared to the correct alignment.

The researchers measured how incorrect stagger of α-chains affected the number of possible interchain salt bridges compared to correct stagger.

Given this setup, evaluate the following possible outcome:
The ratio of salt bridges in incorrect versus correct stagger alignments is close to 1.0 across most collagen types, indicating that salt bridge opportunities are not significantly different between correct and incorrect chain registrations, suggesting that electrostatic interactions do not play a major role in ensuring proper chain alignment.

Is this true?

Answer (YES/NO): NO